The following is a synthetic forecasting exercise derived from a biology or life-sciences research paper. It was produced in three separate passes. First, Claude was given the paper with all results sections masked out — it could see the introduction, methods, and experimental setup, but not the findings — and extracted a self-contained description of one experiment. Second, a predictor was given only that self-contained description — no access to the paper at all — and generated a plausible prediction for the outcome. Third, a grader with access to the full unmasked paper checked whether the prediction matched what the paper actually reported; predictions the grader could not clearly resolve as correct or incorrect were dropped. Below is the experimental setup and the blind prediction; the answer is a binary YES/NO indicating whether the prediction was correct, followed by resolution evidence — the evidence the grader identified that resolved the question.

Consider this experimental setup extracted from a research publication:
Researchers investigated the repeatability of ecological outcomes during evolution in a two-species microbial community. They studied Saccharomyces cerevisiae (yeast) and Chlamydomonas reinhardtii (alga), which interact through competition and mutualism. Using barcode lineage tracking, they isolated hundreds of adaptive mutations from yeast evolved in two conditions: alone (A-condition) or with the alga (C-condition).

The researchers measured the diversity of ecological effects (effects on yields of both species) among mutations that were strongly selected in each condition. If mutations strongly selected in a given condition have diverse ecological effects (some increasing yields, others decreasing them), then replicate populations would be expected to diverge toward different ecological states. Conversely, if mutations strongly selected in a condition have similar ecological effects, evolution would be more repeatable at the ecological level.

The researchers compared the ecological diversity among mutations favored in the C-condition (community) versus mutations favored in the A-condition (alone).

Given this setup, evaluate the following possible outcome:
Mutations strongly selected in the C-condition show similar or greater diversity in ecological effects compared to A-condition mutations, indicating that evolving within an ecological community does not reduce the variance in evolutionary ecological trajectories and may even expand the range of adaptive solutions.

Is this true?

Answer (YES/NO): NO